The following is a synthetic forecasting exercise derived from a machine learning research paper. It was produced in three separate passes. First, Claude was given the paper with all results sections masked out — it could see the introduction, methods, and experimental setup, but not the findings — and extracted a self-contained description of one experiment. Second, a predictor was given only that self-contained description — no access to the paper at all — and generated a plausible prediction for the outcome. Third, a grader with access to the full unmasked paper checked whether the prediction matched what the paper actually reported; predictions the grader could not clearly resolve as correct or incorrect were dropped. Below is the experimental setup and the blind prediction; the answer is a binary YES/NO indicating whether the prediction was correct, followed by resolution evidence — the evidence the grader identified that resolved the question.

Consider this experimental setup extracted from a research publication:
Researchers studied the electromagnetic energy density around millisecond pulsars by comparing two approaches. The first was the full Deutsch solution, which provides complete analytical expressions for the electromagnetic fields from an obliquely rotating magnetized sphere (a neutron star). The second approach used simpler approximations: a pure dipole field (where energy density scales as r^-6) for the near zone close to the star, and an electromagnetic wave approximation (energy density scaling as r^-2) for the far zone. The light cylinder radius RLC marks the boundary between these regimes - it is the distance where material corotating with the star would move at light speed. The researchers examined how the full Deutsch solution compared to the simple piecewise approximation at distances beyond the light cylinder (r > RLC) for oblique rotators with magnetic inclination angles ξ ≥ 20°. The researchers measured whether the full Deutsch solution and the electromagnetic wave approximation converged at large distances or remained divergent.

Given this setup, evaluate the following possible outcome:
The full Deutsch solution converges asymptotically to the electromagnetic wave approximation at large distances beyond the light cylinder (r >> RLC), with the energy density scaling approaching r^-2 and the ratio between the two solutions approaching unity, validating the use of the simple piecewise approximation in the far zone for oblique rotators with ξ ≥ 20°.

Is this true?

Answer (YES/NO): NO